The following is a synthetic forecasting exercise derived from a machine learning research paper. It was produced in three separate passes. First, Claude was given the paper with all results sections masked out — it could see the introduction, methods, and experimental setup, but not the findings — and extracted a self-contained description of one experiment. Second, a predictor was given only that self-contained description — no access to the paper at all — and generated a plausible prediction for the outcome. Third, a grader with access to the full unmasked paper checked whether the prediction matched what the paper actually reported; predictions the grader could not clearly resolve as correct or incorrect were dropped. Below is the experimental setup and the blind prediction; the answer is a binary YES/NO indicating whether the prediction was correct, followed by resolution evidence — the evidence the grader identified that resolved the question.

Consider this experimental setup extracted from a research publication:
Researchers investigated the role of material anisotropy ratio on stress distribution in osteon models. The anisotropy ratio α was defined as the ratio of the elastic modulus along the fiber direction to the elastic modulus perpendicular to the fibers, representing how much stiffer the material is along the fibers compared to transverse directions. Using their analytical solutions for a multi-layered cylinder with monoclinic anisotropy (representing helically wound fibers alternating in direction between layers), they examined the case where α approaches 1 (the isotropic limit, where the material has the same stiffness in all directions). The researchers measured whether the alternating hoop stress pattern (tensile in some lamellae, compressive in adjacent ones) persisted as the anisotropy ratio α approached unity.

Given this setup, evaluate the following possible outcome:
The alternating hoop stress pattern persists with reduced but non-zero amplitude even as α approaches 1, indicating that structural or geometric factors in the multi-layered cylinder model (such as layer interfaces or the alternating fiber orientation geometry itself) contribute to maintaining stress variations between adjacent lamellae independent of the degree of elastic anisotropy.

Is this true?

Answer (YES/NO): NO